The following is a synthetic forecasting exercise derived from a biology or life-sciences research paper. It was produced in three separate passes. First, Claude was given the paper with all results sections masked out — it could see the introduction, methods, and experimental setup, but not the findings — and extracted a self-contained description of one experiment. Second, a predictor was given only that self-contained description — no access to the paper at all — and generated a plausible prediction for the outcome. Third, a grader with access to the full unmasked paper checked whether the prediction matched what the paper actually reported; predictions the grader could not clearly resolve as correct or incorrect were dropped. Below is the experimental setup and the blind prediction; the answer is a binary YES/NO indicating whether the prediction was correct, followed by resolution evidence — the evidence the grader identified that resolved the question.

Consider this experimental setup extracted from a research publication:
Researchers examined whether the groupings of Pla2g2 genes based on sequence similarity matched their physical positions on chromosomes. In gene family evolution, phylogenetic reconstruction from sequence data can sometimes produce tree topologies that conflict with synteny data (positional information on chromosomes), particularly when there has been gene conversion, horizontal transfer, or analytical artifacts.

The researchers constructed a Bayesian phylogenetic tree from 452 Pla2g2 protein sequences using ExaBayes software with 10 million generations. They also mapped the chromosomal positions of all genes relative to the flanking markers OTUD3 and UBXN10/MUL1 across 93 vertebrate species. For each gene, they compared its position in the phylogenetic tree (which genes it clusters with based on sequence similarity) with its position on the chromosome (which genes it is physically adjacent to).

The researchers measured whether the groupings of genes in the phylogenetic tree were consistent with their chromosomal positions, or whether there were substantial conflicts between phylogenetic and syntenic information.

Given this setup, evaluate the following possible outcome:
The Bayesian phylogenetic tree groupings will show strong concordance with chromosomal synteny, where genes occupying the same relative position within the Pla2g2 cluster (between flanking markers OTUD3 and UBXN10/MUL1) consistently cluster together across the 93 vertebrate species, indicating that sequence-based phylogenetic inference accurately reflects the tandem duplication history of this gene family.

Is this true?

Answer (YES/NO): YES